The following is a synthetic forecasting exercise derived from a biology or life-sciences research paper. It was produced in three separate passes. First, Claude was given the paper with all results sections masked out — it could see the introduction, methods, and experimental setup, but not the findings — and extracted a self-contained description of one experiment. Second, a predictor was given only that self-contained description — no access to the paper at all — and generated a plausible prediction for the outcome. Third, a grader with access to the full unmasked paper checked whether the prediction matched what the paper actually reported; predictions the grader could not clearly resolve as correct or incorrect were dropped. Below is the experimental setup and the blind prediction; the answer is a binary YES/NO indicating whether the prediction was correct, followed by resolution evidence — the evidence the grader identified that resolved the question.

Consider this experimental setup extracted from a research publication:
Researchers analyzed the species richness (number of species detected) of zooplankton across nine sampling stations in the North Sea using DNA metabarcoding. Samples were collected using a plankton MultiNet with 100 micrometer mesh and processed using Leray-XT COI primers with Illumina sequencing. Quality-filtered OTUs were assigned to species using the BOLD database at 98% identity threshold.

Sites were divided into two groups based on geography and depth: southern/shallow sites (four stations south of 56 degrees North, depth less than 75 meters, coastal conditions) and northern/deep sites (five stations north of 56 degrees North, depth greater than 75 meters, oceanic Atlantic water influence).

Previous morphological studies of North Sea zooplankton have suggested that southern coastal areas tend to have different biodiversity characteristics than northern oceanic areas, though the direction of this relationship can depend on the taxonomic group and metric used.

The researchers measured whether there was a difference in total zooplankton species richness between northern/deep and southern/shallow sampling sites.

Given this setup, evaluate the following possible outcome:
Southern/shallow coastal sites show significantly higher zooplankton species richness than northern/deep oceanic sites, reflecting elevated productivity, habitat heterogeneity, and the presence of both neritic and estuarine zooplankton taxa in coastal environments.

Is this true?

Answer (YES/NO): NO